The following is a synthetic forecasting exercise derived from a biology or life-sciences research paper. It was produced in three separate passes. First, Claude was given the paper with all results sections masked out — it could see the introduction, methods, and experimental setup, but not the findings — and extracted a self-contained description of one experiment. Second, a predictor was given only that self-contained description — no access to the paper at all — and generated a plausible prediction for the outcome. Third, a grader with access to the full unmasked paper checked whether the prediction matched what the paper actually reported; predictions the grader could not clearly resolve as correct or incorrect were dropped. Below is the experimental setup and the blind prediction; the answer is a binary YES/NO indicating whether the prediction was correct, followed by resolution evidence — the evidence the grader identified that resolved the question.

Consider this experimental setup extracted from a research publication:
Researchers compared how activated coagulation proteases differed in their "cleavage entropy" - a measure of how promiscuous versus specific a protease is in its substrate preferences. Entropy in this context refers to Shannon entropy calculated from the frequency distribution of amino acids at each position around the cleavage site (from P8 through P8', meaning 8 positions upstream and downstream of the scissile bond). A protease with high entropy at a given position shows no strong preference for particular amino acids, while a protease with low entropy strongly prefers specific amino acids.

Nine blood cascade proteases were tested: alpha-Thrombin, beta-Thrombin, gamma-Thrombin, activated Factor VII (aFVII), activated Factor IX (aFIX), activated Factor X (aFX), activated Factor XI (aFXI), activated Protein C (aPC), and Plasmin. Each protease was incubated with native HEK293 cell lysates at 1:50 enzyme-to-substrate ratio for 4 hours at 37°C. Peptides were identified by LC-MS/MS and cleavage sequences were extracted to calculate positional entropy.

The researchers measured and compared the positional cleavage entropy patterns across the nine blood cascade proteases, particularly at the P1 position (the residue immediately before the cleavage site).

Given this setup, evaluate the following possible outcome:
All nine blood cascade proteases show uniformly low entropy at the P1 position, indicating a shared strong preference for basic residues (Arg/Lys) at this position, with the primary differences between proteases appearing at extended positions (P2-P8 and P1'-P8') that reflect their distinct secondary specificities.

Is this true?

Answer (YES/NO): YES